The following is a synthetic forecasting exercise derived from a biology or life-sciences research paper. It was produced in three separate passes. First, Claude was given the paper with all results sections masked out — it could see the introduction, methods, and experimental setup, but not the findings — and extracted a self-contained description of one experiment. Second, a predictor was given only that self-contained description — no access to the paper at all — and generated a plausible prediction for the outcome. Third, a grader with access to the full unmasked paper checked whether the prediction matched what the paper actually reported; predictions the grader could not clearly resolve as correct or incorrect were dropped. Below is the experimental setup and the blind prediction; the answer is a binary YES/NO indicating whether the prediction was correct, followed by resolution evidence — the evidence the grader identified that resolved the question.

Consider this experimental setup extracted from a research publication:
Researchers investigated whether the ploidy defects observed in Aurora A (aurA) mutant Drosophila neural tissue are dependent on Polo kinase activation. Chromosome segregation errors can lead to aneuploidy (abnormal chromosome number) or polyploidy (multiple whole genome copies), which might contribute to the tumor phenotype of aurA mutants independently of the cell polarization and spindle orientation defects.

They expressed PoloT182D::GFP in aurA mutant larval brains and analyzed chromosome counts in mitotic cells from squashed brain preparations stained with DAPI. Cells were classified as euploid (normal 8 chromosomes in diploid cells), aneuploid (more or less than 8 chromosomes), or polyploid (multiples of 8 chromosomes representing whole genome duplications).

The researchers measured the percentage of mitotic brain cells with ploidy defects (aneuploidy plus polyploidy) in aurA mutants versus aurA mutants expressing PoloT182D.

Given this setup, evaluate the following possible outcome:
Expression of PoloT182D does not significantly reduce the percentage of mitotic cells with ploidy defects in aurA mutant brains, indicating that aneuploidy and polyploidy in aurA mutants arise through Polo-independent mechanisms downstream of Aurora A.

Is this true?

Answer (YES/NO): YES